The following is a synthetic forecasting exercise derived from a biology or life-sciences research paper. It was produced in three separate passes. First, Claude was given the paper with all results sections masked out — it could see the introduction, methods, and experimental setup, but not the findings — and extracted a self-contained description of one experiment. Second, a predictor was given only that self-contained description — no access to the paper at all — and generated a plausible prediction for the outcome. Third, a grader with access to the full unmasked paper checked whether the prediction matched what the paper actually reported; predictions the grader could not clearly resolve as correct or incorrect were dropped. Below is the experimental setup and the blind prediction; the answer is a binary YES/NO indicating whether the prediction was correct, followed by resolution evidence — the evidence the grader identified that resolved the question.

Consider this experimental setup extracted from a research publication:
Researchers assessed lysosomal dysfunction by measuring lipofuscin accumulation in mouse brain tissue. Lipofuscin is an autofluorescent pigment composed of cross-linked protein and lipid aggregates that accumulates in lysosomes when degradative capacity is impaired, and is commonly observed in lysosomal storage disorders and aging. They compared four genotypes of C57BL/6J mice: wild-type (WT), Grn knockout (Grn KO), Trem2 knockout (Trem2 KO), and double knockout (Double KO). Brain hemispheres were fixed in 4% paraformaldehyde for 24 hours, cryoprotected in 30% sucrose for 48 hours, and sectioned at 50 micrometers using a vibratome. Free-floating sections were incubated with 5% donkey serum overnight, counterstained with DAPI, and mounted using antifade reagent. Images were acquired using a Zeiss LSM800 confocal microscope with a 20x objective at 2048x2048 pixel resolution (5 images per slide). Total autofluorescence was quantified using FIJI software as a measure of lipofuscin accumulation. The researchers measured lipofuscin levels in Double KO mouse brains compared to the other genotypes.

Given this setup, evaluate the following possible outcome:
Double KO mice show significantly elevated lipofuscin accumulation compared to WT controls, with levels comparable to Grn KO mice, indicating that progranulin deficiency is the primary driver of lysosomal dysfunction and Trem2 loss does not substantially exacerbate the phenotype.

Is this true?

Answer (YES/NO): YES